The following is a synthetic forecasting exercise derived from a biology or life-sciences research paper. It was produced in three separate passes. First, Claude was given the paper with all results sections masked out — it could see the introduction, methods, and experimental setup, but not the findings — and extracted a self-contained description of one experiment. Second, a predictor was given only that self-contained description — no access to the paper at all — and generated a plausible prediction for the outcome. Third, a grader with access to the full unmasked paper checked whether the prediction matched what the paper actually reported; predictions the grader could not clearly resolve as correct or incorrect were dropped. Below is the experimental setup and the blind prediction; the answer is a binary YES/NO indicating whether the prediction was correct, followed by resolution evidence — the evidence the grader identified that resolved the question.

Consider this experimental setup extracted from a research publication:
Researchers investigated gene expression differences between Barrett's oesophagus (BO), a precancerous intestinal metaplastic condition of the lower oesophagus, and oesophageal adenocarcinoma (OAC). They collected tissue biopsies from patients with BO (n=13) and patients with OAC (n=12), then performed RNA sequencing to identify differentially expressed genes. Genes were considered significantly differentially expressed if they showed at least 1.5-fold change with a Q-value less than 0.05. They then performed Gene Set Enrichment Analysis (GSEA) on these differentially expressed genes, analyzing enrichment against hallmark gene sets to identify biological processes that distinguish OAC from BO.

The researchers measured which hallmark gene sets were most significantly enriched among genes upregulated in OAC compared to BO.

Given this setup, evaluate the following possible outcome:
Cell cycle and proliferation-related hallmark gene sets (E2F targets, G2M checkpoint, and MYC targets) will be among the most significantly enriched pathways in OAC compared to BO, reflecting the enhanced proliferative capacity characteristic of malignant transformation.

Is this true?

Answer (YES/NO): NO